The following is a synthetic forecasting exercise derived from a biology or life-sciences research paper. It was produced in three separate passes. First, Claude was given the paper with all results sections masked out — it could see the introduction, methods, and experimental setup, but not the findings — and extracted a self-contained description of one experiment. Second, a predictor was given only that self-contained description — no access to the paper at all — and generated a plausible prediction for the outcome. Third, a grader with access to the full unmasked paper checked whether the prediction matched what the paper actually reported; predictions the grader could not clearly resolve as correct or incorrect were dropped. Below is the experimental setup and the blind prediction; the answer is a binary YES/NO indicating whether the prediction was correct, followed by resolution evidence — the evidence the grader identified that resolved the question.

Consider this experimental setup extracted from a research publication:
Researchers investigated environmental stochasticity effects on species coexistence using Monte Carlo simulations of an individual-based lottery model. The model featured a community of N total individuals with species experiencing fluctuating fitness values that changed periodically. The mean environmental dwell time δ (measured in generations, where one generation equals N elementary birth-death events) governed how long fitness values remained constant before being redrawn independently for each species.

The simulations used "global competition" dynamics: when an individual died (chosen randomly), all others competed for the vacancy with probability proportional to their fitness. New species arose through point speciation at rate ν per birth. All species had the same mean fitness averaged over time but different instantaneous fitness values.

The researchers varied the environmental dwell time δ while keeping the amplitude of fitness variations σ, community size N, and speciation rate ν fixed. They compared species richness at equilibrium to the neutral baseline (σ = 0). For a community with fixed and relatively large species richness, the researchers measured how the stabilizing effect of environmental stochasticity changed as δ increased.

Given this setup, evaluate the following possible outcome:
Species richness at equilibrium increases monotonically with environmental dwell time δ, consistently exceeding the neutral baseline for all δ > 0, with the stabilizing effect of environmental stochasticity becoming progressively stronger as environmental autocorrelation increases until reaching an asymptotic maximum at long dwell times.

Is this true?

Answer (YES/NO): NO